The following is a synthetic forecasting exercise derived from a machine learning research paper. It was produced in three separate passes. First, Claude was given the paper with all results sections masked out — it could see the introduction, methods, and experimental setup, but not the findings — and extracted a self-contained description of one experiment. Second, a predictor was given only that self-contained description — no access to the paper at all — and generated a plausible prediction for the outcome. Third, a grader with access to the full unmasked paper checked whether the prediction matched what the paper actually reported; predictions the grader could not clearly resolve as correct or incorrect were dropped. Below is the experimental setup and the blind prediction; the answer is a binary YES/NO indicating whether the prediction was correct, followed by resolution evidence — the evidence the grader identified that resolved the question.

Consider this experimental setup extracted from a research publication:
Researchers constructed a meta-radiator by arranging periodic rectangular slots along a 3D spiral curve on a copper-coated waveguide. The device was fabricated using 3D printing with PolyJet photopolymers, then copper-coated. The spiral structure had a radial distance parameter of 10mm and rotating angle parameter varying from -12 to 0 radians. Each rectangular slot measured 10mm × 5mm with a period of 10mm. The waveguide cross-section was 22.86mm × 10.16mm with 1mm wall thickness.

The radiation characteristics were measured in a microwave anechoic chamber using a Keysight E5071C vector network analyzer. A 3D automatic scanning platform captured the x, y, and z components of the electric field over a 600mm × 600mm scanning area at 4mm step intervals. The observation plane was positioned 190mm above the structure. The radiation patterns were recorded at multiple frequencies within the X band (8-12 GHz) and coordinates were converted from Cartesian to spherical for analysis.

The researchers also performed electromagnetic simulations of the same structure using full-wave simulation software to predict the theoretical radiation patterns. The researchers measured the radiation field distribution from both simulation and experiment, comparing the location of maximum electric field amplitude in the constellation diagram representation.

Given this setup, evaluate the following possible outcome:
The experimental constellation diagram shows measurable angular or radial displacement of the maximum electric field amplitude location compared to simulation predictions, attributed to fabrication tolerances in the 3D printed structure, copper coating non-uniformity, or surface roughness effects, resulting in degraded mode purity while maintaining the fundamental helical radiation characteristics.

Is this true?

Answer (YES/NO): NO